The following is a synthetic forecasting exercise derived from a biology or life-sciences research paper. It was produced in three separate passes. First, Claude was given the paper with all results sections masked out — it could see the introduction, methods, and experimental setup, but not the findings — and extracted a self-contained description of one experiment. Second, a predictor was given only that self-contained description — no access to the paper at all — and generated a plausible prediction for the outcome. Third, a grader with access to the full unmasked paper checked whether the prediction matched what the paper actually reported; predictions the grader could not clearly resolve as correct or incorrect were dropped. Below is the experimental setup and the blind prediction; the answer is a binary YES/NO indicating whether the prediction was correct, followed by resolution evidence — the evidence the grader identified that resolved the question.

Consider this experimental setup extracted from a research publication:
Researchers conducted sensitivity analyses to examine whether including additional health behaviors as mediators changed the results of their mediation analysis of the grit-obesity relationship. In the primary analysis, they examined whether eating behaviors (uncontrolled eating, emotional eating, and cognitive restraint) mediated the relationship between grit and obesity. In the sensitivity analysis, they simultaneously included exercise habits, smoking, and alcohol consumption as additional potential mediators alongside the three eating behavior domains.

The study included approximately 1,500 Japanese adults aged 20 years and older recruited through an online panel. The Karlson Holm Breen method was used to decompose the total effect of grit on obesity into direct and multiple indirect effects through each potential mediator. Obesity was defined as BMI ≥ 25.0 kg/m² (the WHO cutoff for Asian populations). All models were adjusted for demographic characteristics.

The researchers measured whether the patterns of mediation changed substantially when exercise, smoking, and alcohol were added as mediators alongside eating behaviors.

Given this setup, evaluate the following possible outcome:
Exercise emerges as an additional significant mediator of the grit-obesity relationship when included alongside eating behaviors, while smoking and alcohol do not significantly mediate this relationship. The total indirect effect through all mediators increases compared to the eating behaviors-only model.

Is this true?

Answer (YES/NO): NO